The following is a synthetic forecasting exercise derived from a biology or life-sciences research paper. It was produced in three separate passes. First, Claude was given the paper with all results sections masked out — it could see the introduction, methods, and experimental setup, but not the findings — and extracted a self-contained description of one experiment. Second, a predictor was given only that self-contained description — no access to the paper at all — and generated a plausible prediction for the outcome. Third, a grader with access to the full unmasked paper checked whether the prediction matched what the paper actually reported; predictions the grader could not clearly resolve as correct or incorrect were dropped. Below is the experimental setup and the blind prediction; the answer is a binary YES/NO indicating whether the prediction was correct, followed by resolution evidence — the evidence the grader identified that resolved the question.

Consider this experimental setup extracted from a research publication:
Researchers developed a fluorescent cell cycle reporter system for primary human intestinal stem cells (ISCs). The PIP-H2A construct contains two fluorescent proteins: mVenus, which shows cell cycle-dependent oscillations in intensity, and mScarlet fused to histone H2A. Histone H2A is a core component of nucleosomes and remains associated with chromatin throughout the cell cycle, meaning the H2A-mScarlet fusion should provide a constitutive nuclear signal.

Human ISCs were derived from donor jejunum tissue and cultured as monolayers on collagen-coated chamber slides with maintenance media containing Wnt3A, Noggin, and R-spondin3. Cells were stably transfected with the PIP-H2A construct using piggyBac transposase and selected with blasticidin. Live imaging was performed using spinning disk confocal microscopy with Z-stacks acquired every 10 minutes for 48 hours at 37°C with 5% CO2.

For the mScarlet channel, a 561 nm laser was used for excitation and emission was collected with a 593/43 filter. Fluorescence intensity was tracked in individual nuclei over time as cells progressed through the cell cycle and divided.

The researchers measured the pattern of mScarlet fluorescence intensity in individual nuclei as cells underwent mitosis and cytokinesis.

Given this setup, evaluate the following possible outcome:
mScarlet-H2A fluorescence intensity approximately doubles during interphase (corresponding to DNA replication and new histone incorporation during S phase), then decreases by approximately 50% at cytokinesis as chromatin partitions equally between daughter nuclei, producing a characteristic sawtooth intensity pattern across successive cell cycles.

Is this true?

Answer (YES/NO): NO